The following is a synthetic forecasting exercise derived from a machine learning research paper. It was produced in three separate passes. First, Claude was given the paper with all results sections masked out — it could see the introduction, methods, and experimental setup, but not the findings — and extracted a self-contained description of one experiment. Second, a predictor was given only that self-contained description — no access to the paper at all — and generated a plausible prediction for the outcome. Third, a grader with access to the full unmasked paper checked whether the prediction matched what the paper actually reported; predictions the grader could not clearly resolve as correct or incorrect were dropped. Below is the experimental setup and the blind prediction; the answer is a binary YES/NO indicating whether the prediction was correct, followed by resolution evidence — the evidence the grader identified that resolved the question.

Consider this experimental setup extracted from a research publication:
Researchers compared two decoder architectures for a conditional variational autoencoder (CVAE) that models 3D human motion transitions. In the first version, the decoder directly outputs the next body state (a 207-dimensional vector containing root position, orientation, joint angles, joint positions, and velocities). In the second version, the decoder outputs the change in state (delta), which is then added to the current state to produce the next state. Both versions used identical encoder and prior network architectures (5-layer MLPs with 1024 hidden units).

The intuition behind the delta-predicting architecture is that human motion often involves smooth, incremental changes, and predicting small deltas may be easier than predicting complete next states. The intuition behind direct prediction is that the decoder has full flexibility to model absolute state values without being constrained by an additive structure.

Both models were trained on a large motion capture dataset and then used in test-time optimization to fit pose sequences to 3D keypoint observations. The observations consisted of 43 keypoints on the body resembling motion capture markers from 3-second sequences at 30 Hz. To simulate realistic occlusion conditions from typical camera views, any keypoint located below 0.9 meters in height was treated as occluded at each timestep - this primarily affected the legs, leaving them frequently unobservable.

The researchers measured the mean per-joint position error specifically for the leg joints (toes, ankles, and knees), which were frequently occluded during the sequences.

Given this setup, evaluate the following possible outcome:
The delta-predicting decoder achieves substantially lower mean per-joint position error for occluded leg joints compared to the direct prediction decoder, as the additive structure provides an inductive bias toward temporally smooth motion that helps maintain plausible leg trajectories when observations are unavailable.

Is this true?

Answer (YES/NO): YES